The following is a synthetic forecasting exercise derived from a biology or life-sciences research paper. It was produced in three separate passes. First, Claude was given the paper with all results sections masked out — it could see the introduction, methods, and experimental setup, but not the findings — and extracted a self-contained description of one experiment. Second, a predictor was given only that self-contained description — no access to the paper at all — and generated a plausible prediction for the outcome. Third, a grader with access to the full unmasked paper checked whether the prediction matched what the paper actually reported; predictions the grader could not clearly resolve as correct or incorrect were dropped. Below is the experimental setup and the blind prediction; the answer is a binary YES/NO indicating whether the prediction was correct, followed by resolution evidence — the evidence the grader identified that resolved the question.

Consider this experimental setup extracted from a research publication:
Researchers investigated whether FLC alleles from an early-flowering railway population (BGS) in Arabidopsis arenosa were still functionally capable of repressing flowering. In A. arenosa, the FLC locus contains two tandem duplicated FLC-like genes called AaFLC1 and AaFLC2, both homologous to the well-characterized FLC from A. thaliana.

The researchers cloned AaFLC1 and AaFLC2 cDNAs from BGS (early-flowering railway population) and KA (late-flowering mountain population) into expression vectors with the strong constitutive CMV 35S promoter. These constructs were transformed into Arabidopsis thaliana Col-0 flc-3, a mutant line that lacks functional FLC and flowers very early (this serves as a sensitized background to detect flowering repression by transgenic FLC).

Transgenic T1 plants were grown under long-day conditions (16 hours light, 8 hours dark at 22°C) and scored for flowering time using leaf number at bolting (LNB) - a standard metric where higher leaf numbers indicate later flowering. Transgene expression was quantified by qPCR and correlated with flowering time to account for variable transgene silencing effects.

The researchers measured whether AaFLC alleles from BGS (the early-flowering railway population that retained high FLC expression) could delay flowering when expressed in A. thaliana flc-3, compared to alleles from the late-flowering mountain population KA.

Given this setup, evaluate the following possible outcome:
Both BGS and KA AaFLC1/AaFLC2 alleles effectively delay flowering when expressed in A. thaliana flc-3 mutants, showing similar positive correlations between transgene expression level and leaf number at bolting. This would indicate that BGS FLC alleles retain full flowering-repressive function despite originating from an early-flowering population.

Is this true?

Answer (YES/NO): NO